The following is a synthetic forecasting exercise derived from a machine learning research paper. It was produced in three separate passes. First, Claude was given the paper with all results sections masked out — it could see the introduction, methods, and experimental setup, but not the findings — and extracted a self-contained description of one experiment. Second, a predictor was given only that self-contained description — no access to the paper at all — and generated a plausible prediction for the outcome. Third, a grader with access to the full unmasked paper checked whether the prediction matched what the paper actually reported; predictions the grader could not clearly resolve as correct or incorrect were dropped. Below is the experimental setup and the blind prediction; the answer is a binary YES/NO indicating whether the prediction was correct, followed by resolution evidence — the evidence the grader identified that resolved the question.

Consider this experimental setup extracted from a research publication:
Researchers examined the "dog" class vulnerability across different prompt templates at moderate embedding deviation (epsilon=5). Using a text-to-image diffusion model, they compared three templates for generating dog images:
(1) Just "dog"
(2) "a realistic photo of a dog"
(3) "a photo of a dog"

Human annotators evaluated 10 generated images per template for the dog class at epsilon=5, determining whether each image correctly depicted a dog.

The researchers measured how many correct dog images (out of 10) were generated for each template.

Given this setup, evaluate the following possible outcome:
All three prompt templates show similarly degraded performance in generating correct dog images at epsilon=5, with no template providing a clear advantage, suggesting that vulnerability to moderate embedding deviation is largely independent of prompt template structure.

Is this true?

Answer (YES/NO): NO